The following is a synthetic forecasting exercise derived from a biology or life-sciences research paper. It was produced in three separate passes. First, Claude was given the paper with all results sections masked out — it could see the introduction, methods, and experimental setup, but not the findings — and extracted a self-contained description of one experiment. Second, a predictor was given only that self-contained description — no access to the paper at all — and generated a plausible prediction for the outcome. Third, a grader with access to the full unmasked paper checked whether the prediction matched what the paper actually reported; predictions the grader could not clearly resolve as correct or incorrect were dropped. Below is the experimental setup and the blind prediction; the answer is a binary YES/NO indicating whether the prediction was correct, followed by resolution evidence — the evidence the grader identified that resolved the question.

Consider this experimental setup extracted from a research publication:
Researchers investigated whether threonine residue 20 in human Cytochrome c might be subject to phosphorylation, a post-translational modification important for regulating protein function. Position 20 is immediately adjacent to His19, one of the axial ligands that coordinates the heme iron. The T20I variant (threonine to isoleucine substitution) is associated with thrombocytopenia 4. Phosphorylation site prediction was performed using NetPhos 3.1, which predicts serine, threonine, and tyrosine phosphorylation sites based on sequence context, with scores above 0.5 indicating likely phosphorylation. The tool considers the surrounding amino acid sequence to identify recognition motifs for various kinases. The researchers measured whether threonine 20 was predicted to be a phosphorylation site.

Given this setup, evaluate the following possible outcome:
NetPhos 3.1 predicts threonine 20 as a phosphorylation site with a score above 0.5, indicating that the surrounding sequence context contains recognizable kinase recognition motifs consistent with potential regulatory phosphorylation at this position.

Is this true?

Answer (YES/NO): YES